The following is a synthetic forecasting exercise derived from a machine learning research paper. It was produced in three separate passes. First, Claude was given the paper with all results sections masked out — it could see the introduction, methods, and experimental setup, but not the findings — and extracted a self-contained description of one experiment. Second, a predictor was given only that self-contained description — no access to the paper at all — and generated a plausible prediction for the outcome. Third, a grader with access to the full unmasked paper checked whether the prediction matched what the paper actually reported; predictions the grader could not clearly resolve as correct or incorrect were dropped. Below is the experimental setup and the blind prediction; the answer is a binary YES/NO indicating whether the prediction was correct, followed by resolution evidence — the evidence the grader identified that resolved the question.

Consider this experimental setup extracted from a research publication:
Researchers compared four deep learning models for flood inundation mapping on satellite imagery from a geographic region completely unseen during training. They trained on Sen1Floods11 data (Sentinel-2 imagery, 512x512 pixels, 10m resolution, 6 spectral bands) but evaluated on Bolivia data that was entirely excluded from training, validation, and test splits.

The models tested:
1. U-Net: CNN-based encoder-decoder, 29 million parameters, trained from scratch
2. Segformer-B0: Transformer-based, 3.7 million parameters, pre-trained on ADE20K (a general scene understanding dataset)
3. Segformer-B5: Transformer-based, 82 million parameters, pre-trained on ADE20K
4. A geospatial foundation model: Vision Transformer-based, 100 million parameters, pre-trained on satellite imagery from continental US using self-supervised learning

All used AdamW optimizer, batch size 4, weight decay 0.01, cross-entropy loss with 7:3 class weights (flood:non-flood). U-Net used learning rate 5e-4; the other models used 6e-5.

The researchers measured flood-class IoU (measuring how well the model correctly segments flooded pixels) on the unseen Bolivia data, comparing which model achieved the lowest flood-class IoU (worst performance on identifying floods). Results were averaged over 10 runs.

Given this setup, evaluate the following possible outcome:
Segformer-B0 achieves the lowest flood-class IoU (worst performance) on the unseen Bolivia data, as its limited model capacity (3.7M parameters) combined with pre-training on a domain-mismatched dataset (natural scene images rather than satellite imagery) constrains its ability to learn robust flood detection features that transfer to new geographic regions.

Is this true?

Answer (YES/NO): NO